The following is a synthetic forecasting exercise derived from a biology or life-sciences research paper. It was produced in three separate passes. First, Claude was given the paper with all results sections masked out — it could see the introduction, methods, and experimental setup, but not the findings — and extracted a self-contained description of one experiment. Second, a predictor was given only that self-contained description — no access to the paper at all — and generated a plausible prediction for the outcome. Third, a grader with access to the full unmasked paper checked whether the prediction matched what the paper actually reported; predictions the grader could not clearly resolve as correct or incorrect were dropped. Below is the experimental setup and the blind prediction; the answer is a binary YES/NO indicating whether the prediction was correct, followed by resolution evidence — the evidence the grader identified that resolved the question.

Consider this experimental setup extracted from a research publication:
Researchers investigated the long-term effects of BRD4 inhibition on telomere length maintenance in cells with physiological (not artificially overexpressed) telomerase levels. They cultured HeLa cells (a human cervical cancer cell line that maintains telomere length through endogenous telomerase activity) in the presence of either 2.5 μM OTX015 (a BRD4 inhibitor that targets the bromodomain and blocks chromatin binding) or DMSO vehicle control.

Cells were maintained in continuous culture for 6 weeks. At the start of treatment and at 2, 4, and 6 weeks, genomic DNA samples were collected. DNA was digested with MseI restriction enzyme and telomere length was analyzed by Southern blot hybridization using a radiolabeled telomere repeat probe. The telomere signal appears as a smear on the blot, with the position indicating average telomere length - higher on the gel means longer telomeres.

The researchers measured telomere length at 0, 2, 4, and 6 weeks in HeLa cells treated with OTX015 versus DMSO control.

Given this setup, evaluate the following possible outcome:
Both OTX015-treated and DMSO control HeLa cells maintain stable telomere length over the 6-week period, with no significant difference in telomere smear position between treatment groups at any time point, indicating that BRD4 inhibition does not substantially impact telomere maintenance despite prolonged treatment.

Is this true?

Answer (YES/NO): NO